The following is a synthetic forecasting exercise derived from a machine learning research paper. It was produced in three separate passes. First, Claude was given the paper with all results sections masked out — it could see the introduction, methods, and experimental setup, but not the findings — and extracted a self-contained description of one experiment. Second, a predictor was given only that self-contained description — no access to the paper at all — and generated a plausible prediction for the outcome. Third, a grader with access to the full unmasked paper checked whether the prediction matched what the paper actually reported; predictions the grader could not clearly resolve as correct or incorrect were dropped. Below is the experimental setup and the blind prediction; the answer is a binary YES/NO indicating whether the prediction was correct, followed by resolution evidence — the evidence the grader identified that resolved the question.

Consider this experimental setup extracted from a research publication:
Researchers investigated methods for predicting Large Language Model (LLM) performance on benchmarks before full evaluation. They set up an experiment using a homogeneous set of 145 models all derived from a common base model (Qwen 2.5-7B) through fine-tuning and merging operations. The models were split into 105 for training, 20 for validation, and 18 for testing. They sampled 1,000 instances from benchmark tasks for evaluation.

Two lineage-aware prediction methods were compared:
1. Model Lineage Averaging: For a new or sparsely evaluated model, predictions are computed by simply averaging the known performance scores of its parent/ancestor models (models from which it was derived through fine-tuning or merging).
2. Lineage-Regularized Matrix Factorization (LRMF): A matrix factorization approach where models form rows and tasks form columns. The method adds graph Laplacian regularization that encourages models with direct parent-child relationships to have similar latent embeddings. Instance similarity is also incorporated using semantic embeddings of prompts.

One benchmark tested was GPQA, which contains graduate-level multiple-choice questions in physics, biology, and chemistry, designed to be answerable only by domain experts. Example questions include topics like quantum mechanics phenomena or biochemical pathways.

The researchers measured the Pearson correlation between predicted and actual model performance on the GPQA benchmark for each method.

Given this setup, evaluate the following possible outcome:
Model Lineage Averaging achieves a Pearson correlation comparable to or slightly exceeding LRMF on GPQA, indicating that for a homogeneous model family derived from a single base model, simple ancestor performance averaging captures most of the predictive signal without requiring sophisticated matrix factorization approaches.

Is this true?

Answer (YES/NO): NO